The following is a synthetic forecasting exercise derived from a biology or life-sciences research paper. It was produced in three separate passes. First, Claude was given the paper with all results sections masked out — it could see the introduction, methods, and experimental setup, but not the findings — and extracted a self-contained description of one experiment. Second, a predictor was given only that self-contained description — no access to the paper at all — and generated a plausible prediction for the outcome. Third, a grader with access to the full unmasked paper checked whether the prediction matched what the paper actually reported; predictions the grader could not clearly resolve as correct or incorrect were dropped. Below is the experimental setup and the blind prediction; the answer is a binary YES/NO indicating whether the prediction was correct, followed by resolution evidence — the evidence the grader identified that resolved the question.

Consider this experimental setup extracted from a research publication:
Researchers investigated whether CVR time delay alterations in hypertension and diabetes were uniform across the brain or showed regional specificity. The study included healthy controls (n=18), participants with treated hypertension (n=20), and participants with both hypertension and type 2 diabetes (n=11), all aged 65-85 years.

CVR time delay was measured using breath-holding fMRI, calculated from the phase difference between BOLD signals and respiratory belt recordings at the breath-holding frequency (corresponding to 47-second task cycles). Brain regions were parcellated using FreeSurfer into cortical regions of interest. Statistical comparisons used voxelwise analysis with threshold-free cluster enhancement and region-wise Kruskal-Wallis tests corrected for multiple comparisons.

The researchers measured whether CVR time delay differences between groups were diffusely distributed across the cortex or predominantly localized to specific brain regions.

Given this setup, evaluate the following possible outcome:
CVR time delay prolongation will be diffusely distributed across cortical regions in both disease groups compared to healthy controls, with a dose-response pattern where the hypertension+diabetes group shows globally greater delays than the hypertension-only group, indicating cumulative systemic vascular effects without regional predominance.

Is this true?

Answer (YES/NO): NO